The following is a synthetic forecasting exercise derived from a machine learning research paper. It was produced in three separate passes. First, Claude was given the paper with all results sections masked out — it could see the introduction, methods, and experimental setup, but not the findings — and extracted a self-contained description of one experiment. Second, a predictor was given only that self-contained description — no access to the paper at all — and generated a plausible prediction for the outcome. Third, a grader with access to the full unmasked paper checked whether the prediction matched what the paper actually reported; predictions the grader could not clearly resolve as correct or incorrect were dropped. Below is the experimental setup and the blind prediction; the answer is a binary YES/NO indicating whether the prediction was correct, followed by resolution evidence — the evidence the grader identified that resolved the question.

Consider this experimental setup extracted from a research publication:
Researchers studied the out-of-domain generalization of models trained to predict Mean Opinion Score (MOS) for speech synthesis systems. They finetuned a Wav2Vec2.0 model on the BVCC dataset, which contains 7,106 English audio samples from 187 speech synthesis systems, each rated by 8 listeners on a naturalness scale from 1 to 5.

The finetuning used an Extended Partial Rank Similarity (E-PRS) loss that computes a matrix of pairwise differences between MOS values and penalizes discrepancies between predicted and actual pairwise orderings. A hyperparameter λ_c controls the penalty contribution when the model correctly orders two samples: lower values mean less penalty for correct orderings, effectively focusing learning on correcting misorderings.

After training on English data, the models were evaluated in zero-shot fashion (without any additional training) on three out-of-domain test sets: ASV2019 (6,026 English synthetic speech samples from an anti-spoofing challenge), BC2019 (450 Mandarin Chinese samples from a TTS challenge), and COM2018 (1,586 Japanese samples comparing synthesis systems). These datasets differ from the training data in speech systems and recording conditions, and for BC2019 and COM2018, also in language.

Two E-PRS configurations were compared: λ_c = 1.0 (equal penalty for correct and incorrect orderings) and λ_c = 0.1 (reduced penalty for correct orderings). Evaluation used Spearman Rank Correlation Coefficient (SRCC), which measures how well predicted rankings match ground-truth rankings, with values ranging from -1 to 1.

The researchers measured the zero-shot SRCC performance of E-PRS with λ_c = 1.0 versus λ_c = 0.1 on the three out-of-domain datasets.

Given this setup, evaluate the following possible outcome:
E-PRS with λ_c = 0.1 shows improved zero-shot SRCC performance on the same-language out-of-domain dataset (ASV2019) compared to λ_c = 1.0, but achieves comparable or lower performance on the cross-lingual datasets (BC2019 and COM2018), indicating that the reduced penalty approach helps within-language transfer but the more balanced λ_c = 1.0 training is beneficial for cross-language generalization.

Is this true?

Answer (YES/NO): NO